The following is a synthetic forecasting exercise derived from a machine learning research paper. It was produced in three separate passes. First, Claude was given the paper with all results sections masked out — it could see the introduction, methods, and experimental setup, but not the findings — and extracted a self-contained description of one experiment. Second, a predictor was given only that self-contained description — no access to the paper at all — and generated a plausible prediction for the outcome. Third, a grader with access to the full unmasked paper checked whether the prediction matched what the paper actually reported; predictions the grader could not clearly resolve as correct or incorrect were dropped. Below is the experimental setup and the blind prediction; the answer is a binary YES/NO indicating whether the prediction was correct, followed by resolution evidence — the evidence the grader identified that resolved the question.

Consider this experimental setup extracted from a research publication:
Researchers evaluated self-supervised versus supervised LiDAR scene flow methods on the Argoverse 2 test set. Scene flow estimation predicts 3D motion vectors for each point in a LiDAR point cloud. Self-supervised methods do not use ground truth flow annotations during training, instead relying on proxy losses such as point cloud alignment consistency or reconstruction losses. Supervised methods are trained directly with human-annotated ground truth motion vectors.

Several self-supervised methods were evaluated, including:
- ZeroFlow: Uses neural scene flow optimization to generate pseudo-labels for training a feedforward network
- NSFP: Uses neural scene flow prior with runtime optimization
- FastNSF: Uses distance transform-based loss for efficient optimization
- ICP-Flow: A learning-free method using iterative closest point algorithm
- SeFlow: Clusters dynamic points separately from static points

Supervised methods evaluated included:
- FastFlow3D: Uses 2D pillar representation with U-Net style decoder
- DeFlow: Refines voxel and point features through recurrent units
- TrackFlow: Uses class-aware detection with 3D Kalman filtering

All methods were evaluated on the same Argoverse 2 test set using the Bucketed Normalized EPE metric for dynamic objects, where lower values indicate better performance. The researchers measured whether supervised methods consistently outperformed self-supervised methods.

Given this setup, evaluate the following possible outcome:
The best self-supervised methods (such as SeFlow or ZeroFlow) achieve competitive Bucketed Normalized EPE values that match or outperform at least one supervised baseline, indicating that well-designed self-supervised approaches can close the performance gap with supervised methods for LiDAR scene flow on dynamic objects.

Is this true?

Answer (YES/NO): YES